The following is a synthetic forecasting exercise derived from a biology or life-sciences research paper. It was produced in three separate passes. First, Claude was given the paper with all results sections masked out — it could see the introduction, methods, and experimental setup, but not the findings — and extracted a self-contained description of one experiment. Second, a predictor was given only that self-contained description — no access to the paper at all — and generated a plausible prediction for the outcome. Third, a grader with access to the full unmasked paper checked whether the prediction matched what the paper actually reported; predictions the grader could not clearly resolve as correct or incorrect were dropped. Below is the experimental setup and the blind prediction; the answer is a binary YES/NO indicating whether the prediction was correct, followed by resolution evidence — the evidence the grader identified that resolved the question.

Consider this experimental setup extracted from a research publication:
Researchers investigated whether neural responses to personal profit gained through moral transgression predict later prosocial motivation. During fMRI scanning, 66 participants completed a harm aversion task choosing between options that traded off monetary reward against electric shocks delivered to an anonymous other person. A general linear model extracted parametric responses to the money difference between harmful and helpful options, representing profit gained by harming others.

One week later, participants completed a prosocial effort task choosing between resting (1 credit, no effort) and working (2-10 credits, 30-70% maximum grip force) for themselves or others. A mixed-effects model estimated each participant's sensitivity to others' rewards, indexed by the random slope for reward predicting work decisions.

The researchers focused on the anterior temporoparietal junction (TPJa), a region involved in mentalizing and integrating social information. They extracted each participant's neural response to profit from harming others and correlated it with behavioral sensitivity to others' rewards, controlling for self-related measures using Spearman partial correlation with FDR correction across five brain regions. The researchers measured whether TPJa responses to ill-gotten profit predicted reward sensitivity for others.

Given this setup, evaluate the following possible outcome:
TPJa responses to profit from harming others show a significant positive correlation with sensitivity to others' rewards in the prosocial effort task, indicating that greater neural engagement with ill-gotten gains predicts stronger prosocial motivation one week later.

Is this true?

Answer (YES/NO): NO